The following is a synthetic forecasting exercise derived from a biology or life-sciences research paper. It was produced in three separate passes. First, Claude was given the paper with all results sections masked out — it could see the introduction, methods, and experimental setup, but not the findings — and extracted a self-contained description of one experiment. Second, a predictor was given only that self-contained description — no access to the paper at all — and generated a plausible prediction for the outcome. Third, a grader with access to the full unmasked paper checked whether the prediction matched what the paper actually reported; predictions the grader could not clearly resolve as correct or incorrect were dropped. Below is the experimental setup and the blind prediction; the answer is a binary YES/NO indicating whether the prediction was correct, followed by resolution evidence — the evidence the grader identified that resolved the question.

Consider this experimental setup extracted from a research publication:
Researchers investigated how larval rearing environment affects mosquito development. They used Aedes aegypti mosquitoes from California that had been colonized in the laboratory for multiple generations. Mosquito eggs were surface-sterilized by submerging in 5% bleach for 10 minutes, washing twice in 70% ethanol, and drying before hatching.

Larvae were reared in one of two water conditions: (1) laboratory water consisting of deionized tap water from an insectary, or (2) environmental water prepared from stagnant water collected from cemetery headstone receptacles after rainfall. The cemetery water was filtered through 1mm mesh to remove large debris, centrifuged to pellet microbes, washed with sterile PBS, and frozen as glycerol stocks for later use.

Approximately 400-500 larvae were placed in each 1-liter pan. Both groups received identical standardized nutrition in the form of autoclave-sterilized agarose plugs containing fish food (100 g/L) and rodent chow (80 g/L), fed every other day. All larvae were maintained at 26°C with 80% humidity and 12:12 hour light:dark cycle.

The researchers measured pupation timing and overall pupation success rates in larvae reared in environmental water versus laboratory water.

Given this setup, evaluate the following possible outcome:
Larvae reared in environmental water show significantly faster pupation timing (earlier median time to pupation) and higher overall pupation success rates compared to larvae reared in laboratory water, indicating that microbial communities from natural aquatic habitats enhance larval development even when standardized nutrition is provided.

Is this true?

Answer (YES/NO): YES